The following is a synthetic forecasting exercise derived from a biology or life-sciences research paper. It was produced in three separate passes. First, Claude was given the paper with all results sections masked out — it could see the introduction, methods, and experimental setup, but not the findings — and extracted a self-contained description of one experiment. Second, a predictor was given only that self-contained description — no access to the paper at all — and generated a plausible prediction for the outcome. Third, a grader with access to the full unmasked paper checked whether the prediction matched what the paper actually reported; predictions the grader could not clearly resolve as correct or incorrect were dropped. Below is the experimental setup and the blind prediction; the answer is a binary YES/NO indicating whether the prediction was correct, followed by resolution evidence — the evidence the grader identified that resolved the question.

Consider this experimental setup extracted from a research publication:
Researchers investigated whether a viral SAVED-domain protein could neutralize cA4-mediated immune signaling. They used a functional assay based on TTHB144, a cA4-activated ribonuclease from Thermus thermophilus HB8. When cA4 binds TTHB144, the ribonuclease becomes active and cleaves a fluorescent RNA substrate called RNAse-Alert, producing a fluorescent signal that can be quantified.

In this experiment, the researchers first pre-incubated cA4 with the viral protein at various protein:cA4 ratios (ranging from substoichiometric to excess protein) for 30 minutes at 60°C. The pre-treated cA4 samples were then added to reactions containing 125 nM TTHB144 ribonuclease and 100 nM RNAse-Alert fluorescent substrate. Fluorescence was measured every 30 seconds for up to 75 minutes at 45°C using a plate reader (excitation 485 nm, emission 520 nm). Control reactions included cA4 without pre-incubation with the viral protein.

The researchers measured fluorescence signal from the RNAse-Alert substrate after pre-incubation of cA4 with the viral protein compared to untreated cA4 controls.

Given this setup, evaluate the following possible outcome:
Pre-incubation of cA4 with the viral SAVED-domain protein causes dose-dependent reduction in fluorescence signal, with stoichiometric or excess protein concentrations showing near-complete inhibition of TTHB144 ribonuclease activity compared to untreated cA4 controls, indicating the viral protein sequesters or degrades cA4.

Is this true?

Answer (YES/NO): YES